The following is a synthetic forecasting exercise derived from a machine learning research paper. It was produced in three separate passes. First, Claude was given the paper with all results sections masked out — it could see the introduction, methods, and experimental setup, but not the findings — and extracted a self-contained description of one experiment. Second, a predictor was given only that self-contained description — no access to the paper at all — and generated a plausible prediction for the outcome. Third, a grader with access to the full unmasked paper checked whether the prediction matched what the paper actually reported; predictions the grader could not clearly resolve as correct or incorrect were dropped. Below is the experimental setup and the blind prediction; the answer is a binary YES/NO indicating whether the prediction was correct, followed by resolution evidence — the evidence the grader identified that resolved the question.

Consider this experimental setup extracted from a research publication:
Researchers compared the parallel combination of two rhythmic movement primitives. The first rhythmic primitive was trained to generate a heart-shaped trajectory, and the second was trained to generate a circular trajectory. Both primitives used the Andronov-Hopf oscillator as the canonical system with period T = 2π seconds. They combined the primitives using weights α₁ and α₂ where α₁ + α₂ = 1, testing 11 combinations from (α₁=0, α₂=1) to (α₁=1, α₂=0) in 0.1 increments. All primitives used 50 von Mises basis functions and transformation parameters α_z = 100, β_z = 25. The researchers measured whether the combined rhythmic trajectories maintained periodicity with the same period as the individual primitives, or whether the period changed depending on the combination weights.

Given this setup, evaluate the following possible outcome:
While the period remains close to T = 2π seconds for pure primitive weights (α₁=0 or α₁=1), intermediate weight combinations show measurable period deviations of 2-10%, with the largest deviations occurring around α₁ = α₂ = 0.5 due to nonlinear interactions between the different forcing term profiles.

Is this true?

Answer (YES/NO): NO